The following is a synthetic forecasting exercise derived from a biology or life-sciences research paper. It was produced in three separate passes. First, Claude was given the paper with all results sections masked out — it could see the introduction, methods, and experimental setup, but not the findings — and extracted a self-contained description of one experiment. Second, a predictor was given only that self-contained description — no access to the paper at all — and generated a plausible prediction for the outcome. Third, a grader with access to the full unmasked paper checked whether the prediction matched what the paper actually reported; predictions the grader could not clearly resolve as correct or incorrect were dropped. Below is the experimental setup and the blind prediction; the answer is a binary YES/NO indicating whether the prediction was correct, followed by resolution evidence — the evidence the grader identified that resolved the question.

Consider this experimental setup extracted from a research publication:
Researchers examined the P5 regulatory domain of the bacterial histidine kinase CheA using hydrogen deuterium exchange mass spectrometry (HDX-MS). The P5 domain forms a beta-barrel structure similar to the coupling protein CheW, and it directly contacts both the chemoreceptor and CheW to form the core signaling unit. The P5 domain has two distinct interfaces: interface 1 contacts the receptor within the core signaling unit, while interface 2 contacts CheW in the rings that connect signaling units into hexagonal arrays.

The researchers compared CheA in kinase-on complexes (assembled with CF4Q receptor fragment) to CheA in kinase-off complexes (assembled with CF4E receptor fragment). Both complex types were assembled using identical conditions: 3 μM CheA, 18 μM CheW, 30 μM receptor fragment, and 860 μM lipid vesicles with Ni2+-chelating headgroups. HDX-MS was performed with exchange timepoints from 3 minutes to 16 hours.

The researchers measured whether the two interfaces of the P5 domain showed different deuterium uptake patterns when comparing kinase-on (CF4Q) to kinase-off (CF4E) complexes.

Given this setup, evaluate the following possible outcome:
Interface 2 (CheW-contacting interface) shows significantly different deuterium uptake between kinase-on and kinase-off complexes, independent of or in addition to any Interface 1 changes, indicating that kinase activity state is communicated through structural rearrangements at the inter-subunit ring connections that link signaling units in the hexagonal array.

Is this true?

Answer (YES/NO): YES